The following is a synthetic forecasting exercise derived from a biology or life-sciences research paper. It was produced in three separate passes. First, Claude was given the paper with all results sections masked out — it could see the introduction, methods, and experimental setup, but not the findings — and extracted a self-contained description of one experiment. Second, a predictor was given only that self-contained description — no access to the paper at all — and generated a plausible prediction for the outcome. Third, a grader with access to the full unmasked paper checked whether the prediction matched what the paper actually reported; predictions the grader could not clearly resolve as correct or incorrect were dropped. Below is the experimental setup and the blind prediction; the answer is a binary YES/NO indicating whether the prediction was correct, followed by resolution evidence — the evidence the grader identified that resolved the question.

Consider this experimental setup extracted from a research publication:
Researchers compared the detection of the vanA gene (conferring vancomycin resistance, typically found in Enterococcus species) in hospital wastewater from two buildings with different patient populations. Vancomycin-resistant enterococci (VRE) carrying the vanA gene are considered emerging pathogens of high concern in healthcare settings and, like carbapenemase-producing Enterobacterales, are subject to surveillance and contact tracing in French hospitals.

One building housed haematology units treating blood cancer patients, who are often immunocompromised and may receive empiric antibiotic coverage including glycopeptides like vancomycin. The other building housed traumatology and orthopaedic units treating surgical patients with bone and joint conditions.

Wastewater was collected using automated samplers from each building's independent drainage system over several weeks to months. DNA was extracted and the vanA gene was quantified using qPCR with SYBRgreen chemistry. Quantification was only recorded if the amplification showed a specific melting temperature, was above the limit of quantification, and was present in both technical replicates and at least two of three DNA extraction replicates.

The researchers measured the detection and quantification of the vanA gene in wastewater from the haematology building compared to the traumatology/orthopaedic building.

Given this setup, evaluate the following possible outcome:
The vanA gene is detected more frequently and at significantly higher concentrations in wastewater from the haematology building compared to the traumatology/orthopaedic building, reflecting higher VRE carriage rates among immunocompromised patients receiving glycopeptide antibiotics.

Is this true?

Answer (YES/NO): NO